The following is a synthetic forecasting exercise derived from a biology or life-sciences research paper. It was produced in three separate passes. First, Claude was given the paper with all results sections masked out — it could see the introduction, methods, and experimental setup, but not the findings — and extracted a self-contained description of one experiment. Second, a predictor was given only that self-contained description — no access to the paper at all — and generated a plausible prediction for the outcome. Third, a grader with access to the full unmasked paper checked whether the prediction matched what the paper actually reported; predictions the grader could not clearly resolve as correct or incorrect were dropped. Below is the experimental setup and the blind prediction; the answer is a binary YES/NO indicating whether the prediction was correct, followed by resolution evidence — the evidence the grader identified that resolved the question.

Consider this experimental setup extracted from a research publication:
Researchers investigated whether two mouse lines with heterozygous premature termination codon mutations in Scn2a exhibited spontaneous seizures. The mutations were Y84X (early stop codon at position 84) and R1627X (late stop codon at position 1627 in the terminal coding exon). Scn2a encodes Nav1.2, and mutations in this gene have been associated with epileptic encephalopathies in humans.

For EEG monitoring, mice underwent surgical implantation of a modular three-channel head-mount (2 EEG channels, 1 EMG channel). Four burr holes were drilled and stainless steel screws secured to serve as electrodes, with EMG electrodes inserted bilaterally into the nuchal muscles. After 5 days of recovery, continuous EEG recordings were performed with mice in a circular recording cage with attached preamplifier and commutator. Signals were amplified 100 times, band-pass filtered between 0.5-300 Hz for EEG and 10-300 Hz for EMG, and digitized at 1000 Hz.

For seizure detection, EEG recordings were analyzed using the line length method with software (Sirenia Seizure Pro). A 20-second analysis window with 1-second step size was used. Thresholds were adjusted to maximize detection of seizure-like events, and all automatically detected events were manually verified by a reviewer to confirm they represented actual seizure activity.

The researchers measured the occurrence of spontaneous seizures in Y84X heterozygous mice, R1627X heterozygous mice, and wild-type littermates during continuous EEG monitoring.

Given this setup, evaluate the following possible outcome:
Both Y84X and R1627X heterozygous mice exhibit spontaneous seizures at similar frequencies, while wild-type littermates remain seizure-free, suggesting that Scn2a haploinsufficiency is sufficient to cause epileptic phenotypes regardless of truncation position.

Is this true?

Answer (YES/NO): NO